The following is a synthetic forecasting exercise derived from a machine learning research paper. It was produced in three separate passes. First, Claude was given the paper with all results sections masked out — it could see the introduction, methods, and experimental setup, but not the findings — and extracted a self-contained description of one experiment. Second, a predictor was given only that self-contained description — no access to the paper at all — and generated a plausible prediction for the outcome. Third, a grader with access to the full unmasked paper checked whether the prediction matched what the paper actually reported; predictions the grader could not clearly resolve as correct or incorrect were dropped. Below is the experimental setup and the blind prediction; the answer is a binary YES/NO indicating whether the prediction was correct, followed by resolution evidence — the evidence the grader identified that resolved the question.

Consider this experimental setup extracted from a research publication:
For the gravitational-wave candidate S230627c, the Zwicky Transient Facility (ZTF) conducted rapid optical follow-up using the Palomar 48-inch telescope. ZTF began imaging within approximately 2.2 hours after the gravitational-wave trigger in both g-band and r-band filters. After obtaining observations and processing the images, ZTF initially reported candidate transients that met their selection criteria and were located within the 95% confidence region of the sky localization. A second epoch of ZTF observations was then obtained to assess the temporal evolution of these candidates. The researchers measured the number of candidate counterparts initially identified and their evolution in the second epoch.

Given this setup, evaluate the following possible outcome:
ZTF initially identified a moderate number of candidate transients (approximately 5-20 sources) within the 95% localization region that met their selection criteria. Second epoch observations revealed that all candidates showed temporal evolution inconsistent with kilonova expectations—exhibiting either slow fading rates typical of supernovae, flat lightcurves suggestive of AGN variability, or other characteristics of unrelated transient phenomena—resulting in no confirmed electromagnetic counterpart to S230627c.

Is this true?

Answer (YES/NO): NO